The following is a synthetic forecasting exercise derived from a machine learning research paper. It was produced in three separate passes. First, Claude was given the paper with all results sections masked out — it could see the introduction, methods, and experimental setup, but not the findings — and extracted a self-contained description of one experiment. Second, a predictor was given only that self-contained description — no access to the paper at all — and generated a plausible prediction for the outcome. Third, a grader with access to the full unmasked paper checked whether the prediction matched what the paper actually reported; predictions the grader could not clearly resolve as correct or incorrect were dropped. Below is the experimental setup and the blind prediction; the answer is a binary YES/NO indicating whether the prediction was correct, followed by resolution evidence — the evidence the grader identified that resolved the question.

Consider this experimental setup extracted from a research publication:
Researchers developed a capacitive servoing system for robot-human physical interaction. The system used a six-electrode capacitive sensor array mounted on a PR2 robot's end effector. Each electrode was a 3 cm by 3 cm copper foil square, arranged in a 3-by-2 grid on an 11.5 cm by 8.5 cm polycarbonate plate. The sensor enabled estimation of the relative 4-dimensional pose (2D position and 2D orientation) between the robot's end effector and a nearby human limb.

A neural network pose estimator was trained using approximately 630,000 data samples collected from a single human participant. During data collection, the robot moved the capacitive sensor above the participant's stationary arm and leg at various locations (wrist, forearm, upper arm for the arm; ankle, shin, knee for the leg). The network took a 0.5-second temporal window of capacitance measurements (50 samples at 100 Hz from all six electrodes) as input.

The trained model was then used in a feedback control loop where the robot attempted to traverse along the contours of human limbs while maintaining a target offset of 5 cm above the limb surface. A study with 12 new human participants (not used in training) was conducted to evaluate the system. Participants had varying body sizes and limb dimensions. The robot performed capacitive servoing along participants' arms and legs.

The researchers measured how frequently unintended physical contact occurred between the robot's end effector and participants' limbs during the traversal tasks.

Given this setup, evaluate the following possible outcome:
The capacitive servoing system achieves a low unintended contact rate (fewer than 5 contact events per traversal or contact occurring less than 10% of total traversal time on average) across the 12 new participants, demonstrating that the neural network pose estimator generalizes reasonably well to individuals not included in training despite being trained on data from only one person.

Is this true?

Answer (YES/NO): YES